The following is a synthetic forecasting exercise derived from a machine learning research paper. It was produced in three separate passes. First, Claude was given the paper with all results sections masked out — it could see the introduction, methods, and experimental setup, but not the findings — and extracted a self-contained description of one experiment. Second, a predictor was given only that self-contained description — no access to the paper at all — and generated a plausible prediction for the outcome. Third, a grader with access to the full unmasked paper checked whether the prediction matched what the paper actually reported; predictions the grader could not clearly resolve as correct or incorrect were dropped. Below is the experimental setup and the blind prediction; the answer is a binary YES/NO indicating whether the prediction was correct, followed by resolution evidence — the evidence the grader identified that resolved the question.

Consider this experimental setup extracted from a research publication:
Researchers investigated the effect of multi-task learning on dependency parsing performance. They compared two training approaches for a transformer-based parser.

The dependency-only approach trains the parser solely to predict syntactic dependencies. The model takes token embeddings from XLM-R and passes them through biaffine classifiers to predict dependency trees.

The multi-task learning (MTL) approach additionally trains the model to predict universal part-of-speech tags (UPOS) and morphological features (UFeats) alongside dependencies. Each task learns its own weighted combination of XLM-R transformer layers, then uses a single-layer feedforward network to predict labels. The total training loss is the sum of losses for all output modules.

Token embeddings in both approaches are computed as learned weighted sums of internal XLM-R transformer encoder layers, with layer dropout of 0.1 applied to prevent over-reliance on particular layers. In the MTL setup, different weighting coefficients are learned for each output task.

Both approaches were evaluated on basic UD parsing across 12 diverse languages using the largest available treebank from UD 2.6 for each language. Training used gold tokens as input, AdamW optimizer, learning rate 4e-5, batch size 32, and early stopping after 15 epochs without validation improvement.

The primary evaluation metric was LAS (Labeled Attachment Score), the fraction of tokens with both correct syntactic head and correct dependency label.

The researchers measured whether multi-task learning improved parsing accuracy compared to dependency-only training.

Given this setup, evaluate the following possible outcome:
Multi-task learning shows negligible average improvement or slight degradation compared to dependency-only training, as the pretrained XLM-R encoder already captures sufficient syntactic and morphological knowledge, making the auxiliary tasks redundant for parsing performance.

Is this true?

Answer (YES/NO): NO